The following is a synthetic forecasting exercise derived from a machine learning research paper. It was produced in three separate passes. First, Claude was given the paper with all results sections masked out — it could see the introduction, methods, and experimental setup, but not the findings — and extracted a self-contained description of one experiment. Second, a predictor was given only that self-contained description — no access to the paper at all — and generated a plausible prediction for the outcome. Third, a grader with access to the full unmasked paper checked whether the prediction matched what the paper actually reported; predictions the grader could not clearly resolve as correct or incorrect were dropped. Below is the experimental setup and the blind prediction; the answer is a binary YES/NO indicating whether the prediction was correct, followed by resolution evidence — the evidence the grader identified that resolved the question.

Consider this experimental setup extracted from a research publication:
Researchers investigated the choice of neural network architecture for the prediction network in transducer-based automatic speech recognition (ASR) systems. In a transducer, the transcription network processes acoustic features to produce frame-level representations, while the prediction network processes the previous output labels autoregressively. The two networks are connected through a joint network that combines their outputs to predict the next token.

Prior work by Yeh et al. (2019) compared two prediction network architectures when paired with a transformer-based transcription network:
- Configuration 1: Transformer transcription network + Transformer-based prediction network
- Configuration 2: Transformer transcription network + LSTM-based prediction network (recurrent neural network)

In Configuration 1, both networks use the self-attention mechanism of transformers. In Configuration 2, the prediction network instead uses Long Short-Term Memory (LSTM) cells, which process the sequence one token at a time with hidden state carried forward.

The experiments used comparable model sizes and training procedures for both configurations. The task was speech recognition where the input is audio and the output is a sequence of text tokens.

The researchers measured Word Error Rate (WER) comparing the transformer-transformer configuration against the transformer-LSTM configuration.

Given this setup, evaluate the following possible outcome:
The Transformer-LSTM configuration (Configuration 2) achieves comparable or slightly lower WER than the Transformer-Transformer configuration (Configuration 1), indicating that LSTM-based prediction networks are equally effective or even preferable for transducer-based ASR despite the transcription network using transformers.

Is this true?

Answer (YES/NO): YES